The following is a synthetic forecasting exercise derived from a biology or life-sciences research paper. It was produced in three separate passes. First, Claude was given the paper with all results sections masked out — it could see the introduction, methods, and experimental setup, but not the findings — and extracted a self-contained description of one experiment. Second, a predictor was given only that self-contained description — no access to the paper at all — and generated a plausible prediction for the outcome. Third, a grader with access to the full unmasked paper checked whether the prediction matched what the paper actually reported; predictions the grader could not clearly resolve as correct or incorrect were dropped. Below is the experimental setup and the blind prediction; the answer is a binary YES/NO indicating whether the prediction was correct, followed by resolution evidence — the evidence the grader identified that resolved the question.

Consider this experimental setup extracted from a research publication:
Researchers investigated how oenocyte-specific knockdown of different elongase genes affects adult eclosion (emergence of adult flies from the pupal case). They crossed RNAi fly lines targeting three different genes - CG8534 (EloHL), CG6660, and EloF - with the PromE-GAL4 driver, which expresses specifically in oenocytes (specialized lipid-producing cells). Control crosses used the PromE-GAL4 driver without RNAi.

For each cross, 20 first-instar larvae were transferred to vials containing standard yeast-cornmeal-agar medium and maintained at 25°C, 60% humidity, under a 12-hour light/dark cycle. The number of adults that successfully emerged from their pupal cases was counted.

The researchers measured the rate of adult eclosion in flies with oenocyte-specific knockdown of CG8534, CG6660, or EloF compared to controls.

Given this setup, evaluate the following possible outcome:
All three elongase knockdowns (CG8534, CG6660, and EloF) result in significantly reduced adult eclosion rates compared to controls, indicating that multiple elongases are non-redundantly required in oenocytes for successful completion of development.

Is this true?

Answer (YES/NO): NO